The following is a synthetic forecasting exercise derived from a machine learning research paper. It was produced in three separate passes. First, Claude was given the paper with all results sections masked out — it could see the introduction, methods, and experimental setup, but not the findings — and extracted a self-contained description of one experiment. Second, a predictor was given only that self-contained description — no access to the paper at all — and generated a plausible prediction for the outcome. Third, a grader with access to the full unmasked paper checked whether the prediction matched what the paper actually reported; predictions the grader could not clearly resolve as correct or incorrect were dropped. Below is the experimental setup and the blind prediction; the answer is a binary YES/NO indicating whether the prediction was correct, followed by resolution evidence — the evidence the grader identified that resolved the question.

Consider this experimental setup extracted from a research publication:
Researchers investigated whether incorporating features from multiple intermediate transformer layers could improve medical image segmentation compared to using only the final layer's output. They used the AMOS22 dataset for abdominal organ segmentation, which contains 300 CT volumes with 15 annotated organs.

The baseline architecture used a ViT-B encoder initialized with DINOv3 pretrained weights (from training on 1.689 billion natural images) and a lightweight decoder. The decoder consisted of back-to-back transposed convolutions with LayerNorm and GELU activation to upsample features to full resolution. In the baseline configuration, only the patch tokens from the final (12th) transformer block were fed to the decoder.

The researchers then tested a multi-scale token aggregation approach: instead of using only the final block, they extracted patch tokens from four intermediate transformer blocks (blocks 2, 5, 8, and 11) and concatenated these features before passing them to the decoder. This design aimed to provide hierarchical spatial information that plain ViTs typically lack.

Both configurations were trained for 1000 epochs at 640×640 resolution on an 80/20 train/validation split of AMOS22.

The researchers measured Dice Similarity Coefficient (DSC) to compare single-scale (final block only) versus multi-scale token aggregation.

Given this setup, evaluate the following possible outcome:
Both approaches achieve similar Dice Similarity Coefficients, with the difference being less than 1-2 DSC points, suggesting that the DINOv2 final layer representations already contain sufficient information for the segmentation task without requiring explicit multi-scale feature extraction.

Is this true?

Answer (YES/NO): NO